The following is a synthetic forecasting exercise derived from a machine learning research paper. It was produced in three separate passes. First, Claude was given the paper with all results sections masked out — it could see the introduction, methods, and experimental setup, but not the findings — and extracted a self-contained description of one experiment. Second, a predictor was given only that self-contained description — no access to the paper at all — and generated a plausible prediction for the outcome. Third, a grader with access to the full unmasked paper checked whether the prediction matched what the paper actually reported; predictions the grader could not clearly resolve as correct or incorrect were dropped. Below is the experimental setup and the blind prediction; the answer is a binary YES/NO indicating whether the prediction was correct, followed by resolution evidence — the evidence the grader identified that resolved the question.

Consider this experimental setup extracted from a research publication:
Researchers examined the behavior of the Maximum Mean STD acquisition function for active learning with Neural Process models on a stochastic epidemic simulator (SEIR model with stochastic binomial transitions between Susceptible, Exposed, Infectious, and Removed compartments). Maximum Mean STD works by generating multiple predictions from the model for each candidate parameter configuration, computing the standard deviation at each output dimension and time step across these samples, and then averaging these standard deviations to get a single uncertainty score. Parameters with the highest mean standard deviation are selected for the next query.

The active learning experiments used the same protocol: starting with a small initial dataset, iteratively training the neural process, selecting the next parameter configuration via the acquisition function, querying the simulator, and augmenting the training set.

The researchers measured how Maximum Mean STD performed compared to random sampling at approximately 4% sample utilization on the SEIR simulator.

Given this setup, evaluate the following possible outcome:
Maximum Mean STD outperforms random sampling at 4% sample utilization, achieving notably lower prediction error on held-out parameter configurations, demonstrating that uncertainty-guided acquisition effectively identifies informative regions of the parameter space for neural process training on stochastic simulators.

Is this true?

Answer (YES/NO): NO